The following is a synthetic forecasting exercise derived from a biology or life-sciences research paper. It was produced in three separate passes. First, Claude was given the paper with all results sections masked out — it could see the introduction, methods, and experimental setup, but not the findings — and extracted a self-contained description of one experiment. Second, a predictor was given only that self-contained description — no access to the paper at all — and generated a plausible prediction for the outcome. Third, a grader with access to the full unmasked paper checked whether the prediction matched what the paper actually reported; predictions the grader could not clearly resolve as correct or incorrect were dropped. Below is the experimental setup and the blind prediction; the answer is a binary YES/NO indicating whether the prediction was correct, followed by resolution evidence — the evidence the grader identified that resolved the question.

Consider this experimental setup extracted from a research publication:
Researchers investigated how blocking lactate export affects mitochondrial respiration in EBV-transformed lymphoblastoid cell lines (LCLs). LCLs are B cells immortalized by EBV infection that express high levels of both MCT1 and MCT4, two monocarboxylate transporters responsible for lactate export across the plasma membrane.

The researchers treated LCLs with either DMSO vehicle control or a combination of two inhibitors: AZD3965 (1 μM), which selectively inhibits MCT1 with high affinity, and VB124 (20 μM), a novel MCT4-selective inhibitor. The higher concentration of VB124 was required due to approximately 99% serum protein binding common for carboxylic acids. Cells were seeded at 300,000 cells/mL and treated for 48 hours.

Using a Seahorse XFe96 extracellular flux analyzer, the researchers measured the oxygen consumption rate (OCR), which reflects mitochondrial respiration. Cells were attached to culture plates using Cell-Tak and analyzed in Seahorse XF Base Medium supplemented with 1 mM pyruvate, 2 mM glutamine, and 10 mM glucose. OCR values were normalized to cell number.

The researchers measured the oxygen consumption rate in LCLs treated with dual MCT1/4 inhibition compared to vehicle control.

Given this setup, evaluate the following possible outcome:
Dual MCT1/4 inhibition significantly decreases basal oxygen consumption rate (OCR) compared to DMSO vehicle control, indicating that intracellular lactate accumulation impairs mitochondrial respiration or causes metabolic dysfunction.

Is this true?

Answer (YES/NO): YES